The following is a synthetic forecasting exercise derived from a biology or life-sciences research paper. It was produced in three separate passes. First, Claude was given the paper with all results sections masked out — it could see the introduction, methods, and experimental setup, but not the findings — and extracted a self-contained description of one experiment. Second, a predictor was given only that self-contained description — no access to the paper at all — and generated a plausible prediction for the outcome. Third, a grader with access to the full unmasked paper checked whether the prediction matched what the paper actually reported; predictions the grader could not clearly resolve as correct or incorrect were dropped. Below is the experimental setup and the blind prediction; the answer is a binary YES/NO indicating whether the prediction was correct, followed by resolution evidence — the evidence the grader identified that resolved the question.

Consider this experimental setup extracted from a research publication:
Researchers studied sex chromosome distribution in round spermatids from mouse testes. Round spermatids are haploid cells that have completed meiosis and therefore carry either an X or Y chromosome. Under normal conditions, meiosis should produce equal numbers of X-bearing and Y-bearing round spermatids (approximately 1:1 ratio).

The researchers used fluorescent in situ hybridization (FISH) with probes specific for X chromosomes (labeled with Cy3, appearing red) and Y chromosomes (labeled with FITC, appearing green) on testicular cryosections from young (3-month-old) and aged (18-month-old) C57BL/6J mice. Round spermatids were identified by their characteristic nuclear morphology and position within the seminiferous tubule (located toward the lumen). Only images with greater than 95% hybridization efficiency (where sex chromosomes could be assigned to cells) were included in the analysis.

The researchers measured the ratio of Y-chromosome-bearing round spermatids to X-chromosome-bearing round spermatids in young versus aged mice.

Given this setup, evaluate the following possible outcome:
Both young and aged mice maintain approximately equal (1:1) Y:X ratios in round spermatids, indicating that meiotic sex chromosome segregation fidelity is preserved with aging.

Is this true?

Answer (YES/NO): NO